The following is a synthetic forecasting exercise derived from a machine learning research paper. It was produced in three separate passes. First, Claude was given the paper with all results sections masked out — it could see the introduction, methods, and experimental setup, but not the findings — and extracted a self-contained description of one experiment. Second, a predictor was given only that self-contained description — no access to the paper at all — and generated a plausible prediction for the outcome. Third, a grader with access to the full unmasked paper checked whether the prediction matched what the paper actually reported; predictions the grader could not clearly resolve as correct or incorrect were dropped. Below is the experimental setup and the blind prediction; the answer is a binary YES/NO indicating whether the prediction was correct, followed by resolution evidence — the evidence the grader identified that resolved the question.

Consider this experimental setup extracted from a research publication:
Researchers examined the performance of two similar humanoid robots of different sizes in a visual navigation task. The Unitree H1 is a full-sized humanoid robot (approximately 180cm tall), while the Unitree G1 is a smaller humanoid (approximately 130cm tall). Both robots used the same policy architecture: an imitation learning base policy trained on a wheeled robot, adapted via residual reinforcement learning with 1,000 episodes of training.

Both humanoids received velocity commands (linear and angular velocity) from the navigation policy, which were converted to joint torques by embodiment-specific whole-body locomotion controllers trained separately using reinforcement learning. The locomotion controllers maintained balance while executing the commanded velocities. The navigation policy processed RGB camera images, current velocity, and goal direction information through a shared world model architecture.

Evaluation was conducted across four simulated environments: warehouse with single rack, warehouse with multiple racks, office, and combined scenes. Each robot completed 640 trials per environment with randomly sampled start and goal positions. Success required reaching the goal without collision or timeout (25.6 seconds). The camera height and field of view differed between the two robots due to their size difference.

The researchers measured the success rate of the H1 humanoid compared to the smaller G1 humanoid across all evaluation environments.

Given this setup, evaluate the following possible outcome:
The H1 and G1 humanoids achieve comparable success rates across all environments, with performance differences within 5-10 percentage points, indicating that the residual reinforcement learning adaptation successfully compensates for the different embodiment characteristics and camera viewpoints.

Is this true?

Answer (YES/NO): NO